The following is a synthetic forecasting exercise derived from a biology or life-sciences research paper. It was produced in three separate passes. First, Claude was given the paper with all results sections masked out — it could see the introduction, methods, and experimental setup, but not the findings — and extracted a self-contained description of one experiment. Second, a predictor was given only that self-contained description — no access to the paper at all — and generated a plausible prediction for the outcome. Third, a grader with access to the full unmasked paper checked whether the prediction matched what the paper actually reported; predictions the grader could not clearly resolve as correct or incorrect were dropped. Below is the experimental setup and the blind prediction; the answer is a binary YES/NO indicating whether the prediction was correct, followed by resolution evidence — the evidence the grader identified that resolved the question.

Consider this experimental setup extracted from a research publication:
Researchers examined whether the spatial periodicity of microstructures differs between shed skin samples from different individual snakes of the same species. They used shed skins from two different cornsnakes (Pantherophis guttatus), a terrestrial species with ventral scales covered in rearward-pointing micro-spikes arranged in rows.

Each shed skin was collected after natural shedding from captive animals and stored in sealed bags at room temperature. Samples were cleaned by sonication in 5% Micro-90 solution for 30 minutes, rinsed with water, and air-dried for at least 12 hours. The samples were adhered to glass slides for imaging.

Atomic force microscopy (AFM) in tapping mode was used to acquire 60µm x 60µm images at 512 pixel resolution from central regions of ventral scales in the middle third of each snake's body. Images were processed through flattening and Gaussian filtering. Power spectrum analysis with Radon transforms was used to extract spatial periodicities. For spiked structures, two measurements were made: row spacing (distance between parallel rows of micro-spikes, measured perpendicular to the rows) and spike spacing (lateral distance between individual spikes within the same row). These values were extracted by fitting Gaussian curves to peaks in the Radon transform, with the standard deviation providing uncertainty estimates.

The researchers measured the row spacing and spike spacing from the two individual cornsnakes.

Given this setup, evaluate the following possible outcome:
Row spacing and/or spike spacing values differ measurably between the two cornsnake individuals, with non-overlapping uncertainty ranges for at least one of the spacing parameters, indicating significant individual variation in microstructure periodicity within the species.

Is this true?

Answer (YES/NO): NO